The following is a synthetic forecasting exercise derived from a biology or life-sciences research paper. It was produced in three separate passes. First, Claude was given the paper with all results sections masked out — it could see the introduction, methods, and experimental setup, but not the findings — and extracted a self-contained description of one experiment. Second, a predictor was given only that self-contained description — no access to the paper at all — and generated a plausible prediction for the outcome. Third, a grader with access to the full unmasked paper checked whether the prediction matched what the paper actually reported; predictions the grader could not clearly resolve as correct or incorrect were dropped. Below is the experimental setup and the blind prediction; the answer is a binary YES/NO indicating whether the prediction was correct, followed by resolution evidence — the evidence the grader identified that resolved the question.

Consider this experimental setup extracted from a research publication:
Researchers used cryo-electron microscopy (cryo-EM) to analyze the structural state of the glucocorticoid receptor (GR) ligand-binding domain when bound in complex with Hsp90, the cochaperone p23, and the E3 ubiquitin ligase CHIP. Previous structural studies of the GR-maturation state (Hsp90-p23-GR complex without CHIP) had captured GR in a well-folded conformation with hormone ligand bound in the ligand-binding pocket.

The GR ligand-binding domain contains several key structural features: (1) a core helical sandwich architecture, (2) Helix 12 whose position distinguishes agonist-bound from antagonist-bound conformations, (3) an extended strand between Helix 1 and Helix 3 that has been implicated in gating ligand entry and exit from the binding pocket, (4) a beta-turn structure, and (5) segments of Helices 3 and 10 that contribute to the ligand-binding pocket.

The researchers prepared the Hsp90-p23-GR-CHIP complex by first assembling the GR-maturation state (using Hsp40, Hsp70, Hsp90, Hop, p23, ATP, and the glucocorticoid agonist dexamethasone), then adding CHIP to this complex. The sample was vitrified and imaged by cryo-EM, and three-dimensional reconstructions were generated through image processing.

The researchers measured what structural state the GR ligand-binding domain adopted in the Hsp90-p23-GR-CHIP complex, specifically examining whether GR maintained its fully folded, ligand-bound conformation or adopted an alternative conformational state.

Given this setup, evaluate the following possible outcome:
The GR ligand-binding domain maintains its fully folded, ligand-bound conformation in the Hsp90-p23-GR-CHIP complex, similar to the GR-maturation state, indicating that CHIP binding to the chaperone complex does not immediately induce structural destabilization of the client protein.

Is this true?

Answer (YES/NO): NO